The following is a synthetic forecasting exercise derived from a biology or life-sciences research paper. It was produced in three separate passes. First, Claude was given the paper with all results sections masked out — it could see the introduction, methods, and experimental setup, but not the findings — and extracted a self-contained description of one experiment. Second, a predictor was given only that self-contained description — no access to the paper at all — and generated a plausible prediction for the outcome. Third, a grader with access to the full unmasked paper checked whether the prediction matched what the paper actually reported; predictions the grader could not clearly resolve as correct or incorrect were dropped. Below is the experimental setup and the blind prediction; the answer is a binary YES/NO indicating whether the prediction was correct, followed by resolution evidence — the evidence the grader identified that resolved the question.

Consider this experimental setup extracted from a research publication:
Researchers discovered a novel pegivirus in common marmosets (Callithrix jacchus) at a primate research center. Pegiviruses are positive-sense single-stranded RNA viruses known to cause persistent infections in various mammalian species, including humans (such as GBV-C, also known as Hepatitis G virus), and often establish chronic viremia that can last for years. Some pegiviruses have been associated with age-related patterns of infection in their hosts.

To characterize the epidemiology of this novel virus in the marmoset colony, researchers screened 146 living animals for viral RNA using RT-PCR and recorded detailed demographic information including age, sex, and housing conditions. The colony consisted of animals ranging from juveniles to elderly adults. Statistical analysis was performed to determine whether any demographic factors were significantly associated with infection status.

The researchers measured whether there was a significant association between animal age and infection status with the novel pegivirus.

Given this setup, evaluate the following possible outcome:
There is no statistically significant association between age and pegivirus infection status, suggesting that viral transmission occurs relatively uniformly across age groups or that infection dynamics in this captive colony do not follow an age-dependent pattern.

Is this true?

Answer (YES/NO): NO